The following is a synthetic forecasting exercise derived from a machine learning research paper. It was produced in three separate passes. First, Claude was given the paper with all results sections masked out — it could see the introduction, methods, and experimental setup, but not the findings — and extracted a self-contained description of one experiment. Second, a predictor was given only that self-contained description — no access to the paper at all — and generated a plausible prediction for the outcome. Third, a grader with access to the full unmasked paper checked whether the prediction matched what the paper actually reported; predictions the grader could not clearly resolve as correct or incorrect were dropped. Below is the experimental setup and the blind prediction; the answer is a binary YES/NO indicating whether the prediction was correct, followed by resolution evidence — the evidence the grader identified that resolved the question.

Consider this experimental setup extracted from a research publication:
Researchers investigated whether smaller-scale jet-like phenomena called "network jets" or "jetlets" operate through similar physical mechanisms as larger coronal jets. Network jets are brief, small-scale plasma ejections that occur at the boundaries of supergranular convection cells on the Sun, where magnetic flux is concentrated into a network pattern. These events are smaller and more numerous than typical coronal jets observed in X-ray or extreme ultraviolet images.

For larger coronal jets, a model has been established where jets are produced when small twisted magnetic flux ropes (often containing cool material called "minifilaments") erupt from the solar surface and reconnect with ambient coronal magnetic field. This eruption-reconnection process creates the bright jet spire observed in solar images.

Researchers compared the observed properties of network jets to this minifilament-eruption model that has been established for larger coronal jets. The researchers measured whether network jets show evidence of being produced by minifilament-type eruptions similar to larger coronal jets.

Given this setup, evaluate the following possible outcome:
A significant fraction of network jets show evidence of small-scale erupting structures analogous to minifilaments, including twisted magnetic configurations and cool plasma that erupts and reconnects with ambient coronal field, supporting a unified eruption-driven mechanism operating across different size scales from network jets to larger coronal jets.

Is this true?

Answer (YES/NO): YES